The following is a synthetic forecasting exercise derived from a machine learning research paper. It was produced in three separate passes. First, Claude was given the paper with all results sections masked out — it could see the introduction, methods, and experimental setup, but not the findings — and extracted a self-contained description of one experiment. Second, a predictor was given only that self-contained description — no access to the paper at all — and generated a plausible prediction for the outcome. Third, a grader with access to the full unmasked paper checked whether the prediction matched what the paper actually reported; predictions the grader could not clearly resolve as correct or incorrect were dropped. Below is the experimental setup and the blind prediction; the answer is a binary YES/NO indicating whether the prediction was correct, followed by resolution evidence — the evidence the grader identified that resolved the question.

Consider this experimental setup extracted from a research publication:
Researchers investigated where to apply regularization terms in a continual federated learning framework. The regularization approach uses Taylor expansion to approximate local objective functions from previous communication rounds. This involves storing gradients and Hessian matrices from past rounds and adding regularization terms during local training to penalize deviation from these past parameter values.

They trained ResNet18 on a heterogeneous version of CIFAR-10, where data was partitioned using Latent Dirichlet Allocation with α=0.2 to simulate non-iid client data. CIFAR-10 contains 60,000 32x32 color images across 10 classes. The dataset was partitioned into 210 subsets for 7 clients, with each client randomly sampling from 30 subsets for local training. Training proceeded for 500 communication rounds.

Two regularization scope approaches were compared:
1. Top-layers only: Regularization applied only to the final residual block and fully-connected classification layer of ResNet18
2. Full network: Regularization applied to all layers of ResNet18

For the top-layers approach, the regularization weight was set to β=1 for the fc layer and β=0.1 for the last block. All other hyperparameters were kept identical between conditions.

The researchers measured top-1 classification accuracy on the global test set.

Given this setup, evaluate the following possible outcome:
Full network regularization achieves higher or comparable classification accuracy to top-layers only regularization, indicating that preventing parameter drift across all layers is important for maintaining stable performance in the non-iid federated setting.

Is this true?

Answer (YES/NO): NO